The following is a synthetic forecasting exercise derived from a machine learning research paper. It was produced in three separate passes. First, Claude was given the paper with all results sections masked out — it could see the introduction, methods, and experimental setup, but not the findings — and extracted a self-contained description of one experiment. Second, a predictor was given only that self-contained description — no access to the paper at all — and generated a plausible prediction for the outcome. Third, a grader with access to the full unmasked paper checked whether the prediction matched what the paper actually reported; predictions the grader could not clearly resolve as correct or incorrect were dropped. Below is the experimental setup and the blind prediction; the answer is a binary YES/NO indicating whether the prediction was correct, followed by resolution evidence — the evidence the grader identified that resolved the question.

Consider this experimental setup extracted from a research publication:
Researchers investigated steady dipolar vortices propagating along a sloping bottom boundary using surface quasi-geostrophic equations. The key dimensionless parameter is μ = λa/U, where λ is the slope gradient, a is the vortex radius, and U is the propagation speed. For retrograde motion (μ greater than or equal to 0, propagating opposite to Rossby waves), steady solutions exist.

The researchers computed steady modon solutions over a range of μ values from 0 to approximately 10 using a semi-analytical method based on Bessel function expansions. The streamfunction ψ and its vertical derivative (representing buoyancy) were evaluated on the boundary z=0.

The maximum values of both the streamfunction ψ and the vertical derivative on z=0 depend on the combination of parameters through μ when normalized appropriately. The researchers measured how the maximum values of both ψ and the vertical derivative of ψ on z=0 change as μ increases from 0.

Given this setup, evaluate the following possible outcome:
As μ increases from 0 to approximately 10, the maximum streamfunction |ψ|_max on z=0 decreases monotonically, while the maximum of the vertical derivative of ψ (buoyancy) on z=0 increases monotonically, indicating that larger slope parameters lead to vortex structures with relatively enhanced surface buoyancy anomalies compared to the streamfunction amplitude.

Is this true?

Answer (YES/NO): NO